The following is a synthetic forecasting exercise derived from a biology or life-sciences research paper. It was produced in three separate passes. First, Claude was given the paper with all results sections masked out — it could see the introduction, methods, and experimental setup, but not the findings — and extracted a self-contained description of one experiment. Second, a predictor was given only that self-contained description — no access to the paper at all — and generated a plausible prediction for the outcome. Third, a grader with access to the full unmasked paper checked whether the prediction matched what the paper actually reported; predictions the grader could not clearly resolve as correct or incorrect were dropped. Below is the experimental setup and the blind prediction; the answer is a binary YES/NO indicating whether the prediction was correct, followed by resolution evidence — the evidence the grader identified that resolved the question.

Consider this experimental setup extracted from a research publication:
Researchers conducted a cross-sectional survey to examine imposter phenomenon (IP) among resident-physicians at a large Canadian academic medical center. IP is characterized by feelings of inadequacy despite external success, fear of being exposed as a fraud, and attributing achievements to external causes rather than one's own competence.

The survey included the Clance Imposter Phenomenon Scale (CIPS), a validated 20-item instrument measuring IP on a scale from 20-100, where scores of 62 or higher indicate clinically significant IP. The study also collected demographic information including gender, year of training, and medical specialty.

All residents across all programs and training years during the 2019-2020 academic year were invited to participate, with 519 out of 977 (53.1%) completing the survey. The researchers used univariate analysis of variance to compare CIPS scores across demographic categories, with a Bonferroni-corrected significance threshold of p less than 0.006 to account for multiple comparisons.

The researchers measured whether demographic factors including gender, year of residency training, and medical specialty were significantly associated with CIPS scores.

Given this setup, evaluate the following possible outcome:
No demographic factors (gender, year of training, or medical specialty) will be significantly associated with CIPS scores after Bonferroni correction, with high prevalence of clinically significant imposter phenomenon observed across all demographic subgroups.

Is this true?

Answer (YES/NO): NO